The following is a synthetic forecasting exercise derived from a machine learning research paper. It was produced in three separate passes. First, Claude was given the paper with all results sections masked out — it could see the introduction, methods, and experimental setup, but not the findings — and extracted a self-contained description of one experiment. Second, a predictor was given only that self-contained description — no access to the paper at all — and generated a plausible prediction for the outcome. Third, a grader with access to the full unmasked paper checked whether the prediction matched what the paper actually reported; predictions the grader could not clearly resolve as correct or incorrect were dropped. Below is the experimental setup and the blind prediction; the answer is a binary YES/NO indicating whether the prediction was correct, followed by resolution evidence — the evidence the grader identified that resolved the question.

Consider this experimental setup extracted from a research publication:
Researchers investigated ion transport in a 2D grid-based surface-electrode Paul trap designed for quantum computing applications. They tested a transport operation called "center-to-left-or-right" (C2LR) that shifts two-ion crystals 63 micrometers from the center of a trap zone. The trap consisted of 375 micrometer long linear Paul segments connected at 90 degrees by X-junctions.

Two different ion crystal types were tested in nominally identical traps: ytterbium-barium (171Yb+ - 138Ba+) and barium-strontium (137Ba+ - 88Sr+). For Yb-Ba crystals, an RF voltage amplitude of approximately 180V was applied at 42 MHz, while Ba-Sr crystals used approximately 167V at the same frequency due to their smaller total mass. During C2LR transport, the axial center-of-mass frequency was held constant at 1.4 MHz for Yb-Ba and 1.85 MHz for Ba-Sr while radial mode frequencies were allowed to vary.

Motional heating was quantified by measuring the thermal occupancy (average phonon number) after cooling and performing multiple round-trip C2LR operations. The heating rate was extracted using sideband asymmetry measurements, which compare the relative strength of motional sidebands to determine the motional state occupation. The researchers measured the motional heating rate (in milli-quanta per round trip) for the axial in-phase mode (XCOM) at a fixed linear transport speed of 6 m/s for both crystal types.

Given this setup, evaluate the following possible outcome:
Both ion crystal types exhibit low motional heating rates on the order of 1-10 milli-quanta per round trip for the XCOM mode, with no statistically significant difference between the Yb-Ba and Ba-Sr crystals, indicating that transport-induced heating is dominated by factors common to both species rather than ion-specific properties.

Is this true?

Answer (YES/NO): NO